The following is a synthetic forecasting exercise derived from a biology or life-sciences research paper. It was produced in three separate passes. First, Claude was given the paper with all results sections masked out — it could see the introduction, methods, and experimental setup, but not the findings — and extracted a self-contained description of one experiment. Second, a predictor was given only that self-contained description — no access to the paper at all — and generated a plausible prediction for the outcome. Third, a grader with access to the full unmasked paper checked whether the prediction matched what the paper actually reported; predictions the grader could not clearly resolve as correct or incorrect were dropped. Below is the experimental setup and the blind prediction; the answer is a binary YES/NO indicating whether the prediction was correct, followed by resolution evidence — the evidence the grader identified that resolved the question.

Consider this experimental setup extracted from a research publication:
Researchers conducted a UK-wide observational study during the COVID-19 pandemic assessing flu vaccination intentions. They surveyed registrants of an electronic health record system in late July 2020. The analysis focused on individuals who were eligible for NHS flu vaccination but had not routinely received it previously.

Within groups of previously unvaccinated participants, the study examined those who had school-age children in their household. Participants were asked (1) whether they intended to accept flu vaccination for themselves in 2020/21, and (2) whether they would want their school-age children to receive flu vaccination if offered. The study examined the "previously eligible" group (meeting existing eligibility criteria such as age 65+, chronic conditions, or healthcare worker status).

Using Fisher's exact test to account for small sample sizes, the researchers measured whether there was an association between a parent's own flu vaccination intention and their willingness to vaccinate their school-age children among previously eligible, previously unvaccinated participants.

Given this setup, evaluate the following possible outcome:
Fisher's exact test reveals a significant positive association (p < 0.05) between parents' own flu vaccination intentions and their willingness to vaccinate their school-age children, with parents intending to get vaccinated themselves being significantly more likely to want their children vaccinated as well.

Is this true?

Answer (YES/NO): YES